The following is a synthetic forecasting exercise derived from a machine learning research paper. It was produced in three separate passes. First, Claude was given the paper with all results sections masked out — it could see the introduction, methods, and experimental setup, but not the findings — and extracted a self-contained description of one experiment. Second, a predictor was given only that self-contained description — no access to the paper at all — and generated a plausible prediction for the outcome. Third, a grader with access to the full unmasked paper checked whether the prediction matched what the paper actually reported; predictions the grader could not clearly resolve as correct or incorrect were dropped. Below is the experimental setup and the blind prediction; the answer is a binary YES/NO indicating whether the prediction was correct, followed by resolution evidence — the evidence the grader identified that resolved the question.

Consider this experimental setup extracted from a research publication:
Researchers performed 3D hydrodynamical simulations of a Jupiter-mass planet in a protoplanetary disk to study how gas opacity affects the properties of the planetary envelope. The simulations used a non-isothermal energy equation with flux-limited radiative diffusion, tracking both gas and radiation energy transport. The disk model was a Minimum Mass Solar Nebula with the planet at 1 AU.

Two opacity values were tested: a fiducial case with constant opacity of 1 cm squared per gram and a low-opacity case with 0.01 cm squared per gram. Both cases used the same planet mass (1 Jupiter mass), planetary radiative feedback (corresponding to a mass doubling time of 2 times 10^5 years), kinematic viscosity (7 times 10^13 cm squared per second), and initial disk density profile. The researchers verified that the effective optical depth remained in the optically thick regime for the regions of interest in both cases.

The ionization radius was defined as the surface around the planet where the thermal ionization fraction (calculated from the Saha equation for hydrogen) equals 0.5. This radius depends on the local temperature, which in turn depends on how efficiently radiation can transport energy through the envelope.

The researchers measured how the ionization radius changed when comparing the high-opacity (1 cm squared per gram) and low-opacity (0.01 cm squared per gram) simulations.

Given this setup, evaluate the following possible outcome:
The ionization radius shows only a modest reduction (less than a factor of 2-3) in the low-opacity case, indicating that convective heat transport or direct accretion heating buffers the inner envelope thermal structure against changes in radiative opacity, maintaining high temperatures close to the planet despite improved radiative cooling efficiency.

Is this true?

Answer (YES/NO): NO